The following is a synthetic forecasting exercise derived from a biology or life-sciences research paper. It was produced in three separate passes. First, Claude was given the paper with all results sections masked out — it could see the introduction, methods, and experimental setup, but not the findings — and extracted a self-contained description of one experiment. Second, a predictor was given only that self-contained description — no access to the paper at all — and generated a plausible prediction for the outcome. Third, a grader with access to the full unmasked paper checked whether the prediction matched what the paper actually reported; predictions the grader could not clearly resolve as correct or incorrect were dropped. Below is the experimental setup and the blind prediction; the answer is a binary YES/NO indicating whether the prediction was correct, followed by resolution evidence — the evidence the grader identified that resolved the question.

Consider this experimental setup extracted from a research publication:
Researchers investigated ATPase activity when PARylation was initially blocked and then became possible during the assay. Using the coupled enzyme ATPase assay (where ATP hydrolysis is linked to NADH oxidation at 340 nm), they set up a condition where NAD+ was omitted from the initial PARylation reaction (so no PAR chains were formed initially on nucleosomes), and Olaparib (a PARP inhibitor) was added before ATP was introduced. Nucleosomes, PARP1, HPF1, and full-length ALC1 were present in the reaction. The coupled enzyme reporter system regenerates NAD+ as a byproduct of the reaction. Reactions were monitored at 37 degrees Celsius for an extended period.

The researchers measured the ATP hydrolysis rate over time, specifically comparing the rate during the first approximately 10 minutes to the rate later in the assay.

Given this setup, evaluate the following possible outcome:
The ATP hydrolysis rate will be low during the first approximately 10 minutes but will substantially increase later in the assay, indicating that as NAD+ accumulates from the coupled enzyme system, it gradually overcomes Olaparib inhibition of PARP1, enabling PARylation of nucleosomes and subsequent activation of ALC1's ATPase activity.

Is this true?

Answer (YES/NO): YES